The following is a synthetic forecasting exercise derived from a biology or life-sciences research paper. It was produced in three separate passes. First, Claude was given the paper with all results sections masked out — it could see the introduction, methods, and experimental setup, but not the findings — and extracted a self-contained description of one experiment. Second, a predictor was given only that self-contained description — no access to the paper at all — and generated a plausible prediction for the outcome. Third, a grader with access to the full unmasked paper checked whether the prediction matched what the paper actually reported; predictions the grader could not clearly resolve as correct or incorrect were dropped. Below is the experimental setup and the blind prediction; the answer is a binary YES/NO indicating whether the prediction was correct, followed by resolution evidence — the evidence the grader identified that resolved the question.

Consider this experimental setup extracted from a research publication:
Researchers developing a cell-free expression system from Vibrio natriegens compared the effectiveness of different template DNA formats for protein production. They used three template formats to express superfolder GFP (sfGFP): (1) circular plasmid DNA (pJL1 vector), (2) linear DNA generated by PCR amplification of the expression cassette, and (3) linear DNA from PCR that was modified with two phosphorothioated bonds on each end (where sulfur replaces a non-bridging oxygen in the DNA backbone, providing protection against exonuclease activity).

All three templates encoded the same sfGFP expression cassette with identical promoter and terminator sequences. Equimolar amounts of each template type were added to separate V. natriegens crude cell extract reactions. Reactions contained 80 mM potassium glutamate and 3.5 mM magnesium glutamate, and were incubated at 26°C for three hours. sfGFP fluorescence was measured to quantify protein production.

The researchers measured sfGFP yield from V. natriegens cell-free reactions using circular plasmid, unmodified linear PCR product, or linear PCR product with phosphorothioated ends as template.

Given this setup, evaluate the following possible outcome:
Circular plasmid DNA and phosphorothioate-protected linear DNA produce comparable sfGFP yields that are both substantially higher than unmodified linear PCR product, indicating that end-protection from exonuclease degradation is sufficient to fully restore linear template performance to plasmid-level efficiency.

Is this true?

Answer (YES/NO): NO